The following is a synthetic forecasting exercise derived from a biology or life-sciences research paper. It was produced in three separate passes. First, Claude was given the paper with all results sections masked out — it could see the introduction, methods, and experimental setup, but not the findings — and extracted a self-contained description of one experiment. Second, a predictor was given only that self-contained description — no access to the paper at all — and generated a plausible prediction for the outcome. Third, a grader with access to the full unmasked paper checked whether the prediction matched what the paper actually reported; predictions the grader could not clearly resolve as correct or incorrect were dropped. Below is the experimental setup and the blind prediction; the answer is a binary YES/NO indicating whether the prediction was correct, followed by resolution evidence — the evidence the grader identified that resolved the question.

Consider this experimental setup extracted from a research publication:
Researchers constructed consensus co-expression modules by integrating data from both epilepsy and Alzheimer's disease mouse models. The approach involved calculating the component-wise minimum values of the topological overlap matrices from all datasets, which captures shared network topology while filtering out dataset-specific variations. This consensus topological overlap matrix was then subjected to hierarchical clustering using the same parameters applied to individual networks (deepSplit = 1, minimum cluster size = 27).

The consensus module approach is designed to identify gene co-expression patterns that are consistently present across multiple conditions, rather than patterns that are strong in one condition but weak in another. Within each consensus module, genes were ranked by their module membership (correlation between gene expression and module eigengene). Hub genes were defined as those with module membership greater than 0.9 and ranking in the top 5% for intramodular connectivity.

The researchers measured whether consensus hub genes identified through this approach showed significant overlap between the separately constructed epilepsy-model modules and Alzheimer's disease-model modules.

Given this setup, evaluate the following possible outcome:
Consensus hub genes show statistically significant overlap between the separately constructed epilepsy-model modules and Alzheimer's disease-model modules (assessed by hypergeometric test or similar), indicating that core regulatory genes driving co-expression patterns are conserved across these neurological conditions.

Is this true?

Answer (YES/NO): YES